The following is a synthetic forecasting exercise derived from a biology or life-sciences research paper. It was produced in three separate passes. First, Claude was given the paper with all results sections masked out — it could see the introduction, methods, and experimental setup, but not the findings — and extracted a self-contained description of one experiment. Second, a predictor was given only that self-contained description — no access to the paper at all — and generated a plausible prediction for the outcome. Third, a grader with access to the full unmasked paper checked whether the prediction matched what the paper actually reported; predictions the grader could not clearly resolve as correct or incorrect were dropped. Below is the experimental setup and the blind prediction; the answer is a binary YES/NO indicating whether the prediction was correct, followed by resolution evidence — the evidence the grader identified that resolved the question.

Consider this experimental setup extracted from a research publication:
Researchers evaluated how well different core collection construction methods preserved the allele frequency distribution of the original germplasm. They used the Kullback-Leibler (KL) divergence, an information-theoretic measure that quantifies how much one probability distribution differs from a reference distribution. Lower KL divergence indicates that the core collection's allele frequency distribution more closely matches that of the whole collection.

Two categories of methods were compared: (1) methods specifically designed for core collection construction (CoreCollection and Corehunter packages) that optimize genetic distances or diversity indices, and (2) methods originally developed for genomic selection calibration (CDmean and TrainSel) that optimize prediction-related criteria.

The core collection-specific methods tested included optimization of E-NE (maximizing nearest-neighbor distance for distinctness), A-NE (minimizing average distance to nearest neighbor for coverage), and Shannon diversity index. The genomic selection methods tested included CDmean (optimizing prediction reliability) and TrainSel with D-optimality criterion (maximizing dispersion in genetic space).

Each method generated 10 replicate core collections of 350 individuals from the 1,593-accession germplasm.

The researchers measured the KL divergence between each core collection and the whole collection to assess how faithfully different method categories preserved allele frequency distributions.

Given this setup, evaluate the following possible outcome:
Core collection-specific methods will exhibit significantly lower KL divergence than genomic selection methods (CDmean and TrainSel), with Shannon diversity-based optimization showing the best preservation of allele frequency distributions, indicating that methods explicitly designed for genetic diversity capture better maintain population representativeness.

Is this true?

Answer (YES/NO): NO